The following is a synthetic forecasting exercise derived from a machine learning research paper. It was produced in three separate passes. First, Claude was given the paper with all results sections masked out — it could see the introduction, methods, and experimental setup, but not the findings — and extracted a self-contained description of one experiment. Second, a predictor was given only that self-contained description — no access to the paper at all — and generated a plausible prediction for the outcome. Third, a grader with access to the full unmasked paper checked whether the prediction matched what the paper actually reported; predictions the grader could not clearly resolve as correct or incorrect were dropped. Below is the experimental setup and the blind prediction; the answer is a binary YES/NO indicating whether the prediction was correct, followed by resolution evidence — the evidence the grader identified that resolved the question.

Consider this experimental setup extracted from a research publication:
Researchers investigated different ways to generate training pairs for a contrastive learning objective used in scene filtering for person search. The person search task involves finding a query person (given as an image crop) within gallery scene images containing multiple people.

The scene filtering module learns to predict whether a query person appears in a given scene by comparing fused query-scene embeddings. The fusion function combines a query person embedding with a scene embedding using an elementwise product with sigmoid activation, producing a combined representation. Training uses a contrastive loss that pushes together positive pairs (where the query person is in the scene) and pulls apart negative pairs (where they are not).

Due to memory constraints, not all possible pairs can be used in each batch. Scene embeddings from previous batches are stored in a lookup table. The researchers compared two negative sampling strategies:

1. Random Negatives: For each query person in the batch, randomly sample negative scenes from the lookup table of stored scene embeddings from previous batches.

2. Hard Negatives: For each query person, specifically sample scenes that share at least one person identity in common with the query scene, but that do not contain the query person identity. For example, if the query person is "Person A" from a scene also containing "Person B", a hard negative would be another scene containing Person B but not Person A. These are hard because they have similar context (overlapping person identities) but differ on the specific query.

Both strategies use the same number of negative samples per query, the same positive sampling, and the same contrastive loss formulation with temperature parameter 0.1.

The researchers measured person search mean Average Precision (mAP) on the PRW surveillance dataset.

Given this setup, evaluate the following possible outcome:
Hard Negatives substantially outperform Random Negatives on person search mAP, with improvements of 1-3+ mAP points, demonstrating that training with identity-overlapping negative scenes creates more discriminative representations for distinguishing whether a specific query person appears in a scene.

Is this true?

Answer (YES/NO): NO